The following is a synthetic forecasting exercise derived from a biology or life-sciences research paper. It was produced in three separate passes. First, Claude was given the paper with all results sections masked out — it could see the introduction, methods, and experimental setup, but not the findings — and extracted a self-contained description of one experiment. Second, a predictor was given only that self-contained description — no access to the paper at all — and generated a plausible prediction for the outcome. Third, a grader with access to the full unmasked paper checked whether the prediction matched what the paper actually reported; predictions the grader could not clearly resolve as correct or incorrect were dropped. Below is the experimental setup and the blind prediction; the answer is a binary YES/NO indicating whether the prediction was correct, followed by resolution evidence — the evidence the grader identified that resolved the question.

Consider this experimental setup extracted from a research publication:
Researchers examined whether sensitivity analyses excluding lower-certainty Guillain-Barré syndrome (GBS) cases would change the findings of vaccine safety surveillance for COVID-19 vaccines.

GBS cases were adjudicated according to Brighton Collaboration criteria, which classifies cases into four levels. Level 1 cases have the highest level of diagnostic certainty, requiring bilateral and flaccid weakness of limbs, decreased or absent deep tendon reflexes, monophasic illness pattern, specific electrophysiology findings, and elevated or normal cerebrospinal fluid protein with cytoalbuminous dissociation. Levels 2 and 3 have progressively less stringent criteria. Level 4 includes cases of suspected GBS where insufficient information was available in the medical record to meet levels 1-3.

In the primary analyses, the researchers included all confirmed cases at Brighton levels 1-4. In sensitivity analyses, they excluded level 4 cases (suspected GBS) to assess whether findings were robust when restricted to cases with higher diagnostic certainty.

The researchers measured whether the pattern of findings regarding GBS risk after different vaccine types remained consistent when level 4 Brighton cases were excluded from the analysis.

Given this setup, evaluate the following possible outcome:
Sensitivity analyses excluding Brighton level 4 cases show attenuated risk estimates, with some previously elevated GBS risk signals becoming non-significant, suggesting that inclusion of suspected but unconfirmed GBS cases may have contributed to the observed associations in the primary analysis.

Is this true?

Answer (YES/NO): NO